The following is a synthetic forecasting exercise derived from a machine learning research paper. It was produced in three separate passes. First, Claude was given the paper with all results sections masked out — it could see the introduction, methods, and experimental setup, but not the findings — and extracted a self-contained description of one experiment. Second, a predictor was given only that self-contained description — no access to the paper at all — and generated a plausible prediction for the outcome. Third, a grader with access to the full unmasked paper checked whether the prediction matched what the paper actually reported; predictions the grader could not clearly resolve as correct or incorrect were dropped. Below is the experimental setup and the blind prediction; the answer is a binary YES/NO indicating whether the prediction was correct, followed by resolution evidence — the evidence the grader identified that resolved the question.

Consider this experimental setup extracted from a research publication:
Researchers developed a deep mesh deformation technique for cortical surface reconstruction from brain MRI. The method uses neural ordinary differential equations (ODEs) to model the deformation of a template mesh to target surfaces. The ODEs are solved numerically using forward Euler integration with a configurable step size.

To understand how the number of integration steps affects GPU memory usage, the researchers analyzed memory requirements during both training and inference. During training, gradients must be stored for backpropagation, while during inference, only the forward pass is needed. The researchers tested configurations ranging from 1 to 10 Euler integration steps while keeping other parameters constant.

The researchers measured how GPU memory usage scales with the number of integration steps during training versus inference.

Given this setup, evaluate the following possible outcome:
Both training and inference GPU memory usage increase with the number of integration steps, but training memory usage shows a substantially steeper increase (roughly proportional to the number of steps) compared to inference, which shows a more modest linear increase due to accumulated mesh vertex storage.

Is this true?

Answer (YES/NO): NO